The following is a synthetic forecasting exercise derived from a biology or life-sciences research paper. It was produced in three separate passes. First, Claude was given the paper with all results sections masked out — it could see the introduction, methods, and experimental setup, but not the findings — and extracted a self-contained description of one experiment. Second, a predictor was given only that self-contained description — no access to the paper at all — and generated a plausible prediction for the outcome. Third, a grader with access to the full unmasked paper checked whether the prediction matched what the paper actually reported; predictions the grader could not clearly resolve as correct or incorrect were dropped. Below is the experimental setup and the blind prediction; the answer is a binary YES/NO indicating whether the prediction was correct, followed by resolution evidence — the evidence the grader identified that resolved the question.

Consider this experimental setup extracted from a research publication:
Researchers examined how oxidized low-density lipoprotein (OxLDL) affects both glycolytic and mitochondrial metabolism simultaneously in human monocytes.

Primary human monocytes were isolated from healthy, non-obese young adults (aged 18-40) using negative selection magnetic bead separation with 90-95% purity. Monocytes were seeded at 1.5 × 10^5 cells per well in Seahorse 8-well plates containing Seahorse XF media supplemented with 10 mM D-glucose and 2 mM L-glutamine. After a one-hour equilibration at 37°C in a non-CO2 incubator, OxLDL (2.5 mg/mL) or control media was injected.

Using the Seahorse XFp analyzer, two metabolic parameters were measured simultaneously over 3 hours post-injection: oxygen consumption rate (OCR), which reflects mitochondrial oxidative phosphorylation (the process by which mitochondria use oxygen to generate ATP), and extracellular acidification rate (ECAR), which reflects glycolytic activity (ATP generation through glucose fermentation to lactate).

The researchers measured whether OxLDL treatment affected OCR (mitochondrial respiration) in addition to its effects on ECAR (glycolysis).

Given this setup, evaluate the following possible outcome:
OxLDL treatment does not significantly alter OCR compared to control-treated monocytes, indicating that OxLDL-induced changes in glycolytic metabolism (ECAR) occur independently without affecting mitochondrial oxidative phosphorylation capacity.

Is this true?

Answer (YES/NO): YES